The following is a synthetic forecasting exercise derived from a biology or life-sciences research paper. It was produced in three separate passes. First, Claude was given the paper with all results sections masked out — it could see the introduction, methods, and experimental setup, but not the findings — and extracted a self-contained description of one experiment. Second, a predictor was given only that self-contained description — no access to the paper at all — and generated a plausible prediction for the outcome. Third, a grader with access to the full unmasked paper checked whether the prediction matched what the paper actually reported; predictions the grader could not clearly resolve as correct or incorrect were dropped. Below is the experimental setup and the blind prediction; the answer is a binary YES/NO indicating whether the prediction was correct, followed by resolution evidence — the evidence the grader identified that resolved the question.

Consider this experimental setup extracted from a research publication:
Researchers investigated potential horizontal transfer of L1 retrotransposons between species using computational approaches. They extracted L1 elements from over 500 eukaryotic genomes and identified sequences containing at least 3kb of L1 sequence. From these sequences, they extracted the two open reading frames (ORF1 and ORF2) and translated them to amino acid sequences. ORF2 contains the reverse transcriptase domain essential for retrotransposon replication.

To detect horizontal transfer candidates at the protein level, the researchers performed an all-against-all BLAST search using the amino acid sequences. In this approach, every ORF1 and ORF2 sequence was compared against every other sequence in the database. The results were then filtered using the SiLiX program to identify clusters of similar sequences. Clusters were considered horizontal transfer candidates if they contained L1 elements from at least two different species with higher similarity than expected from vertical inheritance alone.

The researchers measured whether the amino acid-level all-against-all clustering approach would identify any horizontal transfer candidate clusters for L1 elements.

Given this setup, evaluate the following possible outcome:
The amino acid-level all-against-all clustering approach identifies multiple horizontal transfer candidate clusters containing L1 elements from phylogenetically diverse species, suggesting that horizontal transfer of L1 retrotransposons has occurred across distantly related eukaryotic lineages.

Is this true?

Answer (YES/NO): NO